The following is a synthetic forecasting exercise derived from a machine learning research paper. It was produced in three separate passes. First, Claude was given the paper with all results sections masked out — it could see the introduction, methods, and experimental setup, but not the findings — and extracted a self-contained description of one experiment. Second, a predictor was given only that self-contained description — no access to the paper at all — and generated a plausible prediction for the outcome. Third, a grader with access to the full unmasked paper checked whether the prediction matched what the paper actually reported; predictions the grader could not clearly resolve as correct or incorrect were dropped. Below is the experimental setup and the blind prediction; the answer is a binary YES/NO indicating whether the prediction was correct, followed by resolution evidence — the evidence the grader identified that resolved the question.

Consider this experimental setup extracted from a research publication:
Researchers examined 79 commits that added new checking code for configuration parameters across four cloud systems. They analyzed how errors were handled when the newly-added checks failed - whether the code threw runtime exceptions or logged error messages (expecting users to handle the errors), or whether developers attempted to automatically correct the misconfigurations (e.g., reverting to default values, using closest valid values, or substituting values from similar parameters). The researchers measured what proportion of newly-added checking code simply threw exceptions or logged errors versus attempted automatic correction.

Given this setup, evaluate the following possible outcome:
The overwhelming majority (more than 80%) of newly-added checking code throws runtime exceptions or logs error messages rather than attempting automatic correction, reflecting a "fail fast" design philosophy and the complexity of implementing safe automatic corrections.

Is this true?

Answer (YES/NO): NO